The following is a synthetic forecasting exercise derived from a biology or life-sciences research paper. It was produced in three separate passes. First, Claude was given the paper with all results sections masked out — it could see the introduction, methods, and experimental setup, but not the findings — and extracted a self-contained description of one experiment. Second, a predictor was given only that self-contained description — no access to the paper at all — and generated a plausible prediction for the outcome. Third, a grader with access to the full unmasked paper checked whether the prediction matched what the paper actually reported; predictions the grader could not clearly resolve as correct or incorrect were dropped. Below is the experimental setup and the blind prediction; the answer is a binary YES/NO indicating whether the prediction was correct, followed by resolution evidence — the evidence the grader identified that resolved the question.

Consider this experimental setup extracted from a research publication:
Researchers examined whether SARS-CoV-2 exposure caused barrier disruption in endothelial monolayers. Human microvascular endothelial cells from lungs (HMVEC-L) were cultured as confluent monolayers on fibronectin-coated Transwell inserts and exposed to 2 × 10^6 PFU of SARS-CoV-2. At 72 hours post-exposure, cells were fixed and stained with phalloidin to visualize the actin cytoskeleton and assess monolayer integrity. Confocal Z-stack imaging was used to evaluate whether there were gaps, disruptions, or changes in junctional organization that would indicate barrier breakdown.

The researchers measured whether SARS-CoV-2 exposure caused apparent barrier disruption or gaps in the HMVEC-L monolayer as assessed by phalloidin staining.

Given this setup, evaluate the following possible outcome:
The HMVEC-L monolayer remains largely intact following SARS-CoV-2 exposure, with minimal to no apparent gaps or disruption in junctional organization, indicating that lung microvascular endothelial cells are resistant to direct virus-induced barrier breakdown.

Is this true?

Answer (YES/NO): YES